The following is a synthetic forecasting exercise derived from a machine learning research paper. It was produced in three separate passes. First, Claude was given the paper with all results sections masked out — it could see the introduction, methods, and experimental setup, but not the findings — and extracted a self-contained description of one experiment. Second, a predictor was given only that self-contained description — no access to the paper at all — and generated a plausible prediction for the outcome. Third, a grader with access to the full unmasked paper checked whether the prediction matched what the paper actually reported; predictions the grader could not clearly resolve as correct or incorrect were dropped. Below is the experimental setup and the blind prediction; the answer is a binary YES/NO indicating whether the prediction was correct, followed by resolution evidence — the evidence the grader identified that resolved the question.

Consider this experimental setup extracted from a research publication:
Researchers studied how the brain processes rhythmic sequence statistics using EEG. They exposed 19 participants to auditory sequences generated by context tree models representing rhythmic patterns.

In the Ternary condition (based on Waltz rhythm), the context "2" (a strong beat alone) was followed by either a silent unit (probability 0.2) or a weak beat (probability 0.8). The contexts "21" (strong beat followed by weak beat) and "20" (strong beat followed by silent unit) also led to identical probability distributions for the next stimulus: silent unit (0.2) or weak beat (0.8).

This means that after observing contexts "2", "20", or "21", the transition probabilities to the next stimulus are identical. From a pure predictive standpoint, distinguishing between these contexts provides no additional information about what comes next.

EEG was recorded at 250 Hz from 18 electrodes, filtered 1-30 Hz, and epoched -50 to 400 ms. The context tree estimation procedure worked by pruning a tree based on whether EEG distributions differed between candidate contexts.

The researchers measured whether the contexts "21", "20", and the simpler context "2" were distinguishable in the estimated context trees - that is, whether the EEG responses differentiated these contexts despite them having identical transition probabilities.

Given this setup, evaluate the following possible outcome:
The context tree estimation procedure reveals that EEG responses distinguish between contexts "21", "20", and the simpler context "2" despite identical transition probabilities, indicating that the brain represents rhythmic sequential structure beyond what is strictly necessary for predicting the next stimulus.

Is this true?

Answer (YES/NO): NO